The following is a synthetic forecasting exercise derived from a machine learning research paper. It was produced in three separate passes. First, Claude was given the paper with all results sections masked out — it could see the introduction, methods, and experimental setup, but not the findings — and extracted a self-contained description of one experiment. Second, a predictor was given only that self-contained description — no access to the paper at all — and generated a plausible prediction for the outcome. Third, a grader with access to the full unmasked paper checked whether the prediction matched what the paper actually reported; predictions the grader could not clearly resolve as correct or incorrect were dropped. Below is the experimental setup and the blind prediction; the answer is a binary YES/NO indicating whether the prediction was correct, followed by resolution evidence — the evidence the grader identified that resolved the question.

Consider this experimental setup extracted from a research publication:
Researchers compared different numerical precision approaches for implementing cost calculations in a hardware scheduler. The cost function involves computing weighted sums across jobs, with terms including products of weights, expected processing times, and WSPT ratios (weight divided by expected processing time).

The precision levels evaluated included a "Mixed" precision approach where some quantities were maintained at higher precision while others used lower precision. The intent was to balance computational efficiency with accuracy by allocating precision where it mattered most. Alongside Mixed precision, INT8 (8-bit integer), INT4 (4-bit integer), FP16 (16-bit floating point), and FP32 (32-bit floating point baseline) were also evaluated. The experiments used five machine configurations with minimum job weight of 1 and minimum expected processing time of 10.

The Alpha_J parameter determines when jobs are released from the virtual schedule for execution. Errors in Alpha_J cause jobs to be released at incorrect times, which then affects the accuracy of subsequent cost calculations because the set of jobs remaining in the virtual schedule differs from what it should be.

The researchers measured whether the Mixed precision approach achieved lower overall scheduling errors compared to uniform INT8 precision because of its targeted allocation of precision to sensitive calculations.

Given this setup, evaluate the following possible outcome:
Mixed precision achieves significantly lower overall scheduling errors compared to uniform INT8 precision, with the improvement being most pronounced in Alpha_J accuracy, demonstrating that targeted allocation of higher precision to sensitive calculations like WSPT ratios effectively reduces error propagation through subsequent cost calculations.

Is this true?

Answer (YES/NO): NO